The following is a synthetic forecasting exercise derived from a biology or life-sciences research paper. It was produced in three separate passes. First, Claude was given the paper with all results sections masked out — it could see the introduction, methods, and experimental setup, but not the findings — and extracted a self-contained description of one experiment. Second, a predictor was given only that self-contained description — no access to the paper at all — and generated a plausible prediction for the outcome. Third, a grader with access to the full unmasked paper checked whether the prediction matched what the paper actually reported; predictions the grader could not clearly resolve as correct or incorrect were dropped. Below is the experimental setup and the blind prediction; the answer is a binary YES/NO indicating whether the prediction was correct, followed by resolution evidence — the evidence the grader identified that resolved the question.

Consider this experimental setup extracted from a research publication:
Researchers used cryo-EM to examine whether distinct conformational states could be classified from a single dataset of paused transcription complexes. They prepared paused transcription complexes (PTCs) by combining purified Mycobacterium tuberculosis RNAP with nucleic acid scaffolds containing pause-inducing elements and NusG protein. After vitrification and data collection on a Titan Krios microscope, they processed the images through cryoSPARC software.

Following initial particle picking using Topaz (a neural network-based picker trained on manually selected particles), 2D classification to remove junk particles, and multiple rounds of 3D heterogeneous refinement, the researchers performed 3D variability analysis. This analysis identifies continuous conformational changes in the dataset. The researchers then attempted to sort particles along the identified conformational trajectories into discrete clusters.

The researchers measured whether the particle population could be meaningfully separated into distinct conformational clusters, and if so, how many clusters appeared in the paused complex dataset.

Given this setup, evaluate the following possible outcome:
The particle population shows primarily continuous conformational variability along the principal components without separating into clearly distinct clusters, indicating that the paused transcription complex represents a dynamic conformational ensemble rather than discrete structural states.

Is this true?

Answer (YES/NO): NO